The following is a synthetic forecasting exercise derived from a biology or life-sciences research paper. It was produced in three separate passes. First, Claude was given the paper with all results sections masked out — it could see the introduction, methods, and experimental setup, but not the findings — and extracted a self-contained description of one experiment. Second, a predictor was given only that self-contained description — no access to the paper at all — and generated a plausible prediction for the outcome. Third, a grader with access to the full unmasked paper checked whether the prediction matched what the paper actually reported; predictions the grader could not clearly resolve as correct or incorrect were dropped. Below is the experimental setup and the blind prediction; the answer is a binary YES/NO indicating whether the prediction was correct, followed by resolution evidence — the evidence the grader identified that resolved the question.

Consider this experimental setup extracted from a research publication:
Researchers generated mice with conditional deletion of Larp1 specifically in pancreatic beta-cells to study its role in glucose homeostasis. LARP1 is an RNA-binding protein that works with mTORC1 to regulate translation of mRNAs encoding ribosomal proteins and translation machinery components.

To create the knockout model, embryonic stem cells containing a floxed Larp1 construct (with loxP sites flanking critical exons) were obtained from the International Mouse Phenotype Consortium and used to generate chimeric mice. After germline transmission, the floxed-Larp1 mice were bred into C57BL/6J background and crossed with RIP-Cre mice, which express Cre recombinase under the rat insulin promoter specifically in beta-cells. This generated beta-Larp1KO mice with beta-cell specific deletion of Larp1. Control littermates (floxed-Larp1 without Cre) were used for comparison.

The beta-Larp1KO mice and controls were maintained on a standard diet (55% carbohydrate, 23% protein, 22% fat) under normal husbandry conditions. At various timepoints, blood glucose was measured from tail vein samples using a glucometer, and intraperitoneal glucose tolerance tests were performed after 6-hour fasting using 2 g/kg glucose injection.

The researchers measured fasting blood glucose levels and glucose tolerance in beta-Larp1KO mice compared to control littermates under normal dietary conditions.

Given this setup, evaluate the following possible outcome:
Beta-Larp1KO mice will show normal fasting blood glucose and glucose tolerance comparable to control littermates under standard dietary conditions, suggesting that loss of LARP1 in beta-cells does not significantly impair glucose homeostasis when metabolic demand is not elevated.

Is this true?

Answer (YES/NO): YES